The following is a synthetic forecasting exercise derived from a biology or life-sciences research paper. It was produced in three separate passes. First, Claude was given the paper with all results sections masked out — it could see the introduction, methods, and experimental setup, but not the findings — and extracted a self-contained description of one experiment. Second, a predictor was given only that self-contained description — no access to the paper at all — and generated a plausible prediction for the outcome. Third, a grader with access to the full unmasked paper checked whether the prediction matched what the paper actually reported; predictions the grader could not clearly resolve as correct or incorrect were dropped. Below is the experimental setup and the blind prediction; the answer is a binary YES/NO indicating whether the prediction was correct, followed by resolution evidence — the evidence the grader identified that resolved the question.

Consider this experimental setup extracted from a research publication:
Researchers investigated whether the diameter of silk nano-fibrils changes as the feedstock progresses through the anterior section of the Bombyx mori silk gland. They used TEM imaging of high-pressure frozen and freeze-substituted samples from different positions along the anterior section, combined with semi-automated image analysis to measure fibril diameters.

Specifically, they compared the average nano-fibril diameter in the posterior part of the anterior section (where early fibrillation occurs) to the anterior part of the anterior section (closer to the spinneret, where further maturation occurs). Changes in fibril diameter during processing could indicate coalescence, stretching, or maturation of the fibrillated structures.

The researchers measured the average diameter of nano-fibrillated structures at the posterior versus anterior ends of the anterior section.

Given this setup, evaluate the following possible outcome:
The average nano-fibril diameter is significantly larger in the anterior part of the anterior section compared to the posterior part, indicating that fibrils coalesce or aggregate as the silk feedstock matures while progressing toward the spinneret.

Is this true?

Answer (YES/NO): YES